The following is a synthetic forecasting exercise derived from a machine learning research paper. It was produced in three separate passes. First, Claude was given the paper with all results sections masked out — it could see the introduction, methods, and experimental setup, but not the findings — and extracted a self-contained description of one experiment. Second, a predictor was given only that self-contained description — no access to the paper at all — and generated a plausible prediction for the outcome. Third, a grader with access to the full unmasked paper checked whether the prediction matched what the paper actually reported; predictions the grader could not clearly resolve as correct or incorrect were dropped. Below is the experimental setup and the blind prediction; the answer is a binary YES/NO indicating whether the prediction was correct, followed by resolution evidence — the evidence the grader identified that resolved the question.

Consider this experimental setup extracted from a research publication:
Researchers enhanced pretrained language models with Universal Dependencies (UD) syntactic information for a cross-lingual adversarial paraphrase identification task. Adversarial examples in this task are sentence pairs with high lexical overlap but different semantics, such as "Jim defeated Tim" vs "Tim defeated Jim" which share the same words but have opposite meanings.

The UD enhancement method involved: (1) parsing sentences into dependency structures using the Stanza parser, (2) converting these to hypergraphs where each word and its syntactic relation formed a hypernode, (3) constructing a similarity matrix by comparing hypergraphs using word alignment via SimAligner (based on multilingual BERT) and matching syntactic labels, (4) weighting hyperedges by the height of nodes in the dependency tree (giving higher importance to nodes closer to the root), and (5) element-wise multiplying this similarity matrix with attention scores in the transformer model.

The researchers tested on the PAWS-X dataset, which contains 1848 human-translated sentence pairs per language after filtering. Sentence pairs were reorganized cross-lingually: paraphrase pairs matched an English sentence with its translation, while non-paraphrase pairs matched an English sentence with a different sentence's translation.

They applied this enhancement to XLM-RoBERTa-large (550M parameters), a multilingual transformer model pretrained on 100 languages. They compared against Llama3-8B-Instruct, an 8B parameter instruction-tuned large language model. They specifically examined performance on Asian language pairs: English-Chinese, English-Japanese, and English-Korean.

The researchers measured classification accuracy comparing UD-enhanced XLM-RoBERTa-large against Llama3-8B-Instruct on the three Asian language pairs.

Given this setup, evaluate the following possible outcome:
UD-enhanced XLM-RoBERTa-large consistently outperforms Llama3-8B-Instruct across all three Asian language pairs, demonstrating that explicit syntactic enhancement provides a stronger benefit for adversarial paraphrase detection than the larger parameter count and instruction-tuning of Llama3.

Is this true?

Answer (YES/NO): NO